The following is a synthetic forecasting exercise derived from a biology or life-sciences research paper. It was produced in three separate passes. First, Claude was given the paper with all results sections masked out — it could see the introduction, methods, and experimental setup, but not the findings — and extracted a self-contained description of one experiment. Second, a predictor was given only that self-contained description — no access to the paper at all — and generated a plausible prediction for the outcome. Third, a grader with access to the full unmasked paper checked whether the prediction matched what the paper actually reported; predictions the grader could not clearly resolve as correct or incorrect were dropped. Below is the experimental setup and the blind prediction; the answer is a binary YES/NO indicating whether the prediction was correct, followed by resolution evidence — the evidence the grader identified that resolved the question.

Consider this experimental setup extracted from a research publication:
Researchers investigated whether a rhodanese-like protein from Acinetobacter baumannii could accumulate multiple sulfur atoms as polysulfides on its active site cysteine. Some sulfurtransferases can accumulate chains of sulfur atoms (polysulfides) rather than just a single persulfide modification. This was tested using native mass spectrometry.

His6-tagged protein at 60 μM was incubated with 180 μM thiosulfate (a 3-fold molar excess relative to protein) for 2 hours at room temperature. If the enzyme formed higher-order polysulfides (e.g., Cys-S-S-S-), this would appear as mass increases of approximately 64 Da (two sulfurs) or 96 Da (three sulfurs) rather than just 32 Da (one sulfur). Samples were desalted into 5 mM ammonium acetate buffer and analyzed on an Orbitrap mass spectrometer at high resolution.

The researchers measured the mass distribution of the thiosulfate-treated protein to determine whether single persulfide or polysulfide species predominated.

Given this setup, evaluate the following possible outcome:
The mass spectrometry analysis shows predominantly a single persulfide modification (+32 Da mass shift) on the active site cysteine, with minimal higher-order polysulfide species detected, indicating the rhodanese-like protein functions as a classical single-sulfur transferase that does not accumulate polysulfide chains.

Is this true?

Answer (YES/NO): NO